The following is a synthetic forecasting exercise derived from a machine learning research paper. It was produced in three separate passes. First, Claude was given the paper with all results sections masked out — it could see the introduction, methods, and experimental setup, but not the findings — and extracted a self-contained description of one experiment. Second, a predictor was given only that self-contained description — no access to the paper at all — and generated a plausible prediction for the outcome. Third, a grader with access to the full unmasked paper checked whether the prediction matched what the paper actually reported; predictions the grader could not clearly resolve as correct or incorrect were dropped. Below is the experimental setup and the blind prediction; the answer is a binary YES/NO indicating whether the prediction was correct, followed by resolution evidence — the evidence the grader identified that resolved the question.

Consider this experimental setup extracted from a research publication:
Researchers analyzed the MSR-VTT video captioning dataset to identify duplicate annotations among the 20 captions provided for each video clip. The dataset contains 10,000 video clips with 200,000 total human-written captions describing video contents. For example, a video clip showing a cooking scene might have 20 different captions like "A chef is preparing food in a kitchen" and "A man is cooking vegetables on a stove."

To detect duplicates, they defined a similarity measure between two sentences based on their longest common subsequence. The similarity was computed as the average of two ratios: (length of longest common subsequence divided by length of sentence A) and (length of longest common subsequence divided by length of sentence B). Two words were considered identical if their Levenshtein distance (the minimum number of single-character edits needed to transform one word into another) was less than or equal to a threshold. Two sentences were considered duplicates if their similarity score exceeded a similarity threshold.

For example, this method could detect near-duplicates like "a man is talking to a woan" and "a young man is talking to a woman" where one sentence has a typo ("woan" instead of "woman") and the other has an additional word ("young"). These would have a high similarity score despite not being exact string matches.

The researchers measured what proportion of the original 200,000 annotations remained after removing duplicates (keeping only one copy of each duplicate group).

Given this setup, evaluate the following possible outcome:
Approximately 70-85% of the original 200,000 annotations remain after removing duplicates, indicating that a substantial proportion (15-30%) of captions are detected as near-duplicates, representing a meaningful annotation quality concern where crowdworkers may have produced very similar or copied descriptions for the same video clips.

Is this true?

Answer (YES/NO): NO